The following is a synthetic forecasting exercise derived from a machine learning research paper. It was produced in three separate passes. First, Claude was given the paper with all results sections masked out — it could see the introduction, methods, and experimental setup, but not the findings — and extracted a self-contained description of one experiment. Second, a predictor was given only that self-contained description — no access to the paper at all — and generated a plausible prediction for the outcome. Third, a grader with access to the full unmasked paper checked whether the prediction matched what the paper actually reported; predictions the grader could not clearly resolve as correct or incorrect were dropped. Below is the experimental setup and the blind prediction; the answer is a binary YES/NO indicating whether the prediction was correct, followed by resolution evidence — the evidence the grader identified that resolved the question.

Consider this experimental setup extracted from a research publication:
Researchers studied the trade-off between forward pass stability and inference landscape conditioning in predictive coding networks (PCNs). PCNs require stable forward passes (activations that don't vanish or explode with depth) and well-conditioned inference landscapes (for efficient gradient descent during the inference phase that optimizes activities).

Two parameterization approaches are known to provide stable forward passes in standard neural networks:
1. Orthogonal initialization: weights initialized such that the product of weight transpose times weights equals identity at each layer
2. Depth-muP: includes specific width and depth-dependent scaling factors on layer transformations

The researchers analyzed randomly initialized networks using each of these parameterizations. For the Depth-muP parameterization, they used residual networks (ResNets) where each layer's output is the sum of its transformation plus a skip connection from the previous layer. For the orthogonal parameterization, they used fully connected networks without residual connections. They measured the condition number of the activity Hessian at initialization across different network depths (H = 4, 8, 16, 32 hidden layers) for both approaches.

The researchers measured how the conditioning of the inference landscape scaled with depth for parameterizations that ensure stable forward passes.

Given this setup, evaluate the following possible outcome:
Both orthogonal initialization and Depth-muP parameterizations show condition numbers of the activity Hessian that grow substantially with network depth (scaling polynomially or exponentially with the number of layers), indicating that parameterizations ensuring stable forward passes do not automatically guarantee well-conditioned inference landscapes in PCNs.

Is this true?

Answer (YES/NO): YES